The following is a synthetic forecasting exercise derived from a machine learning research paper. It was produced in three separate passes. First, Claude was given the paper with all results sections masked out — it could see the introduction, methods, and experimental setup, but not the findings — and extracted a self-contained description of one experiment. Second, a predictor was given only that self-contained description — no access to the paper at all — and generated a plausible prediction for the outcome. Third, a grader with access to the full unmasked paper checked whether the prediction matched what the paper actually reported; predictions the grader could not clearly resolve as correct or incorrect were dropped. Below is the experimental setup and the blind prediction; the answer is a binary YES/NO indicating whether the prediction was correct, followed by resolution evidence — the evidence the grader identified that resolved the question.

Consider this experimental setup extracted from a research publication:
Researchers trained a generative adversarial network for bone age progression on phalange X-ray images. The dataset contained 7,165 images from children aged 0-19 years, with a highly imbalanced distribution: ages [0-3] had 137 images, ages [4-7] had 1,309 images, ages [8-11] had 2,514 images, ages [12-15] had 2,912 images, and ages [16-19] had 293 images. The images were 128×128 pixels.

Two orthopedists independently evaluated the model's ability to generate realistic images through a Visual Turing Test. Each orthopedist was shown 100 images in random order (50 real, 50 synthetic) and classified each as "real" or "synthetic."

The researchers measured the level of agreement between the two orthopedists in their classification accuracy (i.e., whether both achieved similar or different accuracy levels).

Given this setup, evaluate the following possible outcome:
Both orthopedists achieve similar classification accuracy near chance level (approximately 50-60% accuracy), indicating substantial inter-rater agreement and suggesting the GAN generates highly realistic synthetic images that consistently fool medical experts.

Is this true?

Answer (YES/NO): NO